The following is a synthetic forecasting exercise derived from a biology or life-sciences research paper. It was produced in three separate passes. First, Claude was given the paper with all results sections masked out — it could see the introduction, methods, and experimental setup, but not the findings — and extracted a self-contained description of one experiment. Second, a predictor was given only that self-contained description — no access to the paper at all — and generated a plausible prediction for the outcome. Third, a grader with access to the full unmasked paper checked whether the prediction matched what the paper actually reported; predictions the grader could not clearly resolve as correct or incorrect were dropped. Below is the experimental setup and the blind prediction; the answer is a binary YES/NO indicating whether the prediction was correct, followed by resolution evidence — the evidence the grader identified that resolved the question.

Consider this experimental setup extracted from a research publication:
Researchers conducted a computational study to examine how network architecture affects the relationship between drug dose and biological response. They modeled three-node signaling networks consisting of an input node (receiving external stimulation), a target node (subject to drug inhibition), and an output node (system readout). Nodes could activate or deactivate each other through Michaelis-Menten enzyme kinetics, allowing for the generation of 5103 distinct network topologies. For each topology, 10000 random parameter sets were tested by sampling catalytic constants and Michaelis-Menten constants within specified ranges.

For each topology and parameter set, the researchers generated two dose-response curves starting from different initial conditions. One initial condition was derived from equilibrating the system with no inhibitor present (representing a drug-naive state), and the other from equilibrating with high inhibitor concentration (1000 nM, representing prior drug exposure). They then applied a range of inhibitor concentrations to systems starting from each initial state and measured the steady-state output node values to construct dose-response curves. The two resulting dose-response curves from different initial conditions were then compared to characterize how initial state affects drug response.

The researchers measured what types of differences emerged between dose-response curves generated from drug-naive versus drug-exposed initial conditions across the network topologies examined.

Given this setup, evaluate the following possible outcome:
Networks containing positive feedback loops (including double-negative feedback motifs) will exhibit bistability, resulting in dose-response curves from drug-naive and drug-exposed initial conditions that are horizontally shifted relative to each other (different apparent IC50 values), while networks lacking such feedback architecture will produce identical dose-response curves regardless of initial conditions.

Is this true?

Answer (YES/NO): NO